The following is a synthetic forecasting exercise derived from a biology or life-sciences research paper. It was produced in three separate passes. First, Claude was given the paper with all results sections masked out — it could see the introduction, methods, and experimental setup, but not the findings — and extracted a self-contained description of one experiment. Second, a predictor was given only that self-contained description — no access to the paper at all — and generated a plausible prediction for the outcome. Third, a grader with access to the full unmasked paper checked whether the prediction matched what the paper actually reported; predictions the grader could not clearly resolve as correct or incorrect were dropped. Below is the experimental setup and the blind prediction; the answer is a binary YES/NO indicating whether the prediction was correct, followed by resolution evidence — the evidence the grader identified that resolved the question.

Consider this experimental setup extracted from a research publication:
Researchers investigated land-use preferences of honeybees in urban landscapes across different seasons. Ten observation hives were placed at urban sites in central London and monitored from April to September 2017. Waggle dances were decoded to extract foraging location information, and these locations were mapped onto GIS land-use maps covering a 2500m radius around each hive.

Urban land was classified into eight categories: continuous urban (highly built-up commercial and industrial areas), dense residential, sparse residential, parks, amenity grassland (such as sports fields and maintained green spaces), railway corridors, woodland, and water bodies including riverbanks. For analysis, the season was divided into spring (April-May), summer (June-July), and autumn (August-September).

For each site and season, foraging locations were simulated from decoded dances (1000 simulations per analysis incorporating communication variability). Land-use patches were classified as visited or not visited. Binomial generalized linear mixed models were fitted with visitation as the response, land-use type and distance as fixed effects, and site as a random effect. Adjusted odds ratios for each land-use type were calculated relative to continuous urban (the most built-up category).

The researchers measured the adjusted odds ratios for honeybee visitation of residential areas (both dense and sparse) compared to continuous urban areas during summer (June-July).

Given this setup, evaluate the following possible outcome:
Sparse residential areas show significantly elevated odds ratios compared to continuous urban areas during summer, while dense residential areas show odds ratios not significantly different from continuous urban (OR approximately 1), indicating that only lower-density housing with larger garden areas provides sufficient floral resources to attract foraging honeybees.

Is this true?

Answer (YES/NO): NO